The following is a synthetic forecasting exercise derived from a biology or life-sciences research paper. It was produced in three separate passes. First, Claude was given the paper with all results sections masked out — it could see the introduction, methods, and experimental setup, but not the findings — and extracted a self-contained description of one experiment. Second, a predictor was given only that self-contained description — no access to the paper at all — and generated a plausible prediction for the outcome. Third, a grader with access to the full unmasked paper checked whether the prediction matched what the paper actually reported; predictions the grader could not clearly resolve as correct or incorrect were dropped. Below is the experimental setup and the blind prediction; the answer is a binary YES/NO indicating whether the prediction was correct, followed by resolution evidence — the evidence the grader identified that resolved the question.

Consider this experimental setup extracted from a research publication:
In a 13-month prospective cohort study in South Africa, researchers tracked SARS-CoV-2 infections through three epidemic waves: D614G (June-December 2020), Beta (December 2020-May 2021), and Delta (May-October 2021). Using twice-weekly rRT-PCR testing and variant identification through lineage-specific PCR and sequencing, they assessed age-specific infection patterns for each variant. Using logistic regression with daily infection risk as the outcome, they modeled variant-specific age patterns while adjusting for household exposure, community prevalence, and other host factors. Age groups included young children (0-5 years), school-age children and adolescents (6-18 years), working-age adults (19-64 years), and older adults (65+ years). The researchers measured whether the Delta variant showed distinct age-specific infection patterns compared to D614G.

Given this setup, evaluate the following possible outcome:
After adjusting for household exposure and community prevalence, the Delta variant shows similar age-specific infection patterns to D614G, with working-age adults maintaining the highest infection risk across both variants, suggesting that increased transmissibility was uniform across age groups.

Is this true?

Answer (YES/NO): NO